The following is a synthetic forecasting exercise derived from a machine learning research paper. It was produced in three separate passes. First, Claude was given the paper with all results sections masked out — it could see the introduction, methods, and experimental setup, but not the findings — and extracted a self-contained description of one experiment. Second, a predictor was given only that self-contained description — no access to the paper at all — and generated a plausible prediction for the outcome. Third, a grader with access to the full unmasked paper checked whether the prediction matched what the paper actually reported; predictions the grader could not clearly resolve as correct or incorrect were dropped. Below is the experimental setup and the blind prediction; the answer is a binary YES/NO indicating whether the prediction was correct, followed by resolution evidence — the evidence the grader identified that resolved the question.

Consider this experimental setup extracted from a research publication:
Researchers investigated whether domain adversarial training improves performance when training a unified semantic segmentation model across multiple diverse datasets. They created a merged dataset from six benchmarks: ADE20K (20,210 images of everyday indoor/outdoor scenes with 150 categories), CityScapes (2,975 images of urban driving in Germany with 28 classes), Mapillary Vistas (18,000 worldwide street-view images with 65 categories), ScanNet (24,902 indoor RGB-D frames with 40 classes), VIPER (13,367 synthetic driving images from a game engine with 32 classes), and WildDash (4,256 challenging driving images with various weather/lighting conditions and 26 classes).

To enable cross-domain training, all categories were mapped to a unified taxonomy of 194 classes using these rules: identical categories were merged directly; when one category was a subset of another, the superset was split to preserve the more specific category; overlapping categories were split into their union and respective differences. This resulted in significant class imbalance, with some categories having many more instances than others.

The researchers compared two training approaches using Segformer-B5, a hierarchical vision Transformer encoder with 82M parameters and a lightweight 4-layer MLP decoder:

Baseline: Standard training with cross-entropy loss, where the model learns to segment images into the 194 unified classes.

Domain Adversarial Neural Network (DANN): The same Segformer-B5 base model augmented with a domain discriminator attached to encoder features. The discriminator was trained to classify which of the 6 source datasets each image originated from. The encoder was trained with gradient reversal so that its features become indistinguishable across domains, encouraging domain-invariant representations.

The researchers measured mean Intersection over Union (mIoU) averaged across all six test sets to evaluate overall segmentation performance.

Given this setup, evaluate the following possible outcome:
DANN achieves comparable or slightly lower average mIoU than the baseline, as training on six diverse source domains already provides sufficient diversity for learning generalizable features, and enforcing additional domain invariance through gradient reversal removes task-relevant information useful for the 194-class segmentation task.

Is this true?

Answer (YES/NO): YES